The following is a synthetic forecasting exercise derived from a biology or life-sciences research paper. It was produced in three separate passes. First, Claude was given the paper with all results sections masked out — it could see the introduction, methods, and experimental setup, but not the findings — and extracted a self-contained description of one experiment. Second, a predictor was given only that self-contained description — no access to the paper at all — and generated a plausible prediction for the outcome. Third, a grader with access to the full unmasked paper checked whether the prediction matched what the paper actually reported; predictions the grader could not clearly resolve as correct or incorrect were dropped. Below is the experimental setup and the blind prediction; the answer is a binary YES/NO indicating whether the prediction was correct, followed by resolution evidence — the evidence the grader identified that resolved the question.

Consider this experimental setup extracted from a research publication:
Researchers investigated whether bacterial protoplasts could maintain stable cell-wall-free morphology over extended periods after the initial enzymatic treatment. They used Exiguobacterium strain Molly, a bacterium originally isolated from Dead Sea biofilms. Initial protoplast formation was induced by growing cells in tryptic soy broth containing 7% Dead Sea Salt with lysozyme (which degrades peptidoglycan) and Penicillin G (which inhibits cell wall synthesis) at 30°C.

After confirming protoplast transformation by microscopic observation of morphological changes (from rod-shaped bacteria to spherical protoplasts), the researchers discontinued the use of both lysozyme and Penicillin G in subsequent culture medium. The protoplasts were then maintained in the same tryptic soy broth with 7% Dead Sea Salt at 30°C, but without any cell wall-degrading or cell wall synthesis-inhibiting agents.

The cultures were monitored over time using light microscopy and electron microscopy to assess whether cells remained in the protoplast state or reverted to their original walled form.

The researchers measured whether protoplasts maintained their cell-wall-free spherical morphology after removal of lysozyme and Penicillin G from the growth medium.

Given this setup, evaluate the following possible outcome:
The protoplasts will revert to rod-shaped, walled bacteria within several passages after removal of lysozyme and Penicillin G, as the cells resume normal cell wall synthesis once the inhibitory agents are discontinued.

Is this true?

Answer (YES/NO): NO